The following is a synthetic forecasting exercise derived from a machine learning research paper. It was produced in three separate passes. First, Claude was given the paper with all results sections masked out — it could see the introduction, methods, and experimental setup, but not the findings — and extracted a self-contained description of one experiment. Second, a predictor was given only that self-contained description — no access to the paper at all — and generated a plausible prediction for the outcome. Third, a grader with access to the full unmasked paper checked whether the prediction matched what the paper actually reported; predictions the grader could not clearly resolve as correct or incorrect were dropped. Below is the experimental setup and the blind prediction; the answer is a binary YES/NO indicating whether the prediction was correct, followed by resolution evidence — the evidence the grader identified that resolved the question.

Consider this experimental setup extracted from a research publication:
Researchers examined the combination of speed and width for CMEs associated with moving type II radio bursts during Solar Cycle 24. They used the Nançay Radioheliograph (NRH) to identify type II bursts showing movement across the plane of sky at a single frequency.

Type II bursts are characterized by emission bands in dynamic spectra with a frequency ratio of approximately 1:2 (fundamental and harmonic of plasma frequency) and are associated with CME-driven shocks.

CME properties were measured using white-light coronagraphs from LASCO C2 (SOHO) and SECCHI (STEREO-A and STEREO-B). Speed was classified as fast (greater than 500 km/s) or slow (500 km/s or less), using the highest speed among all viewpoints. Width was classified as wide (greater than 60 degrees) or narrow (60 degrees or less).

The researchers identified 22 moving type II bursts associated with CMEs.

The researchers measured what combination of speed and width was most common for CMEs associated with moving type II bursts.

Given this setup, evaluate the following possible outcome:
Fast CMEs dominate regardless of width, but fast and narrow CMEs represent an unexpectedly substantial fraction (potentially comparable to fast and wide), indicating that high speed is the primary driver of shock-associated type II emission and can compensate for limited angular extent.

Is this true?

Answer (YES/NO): NO